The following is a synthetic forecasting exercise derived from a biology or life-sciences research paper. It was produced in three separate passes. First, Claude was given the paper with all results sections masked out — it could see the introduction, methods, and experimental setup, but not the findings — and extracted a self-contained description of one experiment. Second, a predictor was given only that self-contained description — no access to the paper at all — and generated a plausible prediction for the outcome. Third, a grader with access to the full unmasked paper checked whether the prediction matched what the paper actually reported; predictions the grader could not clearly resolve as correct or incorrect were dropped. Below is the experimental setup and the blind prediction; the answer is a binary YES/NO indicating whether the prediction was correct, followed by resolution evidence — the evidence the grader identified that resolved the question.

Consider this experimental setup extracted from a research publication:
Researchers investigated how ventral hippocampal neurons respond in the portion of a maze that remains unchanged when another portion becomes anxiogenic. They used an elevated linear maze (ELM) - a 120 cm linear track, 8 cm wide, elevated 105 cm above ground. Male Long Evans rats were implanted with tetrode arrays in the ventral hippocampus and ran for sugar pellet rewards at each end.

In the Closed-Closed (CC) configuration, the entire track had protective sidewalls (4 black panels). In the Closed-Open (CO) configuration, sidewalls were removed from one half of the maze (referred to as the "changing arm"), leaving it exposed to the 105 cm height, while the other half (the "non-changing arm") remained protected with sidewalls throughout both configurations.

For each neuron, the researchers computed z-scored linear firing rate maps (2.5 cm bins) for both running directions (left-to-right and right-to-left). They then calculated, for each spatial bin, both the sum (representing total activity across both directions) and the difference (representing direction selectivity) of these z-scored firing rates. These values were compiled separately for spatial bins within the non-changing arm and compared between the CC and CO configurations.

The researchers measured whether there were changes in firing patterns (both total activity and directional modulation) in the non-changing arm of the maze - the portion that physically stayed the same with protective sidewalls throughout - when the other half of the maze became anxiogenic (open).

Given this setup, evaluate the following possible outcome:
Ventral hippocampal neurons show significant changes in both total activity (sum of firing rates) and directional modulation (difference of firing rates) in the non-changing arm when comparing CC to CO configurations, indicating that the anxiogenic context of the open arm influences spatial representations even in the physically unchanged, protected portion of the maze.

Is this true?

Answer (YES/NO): NO